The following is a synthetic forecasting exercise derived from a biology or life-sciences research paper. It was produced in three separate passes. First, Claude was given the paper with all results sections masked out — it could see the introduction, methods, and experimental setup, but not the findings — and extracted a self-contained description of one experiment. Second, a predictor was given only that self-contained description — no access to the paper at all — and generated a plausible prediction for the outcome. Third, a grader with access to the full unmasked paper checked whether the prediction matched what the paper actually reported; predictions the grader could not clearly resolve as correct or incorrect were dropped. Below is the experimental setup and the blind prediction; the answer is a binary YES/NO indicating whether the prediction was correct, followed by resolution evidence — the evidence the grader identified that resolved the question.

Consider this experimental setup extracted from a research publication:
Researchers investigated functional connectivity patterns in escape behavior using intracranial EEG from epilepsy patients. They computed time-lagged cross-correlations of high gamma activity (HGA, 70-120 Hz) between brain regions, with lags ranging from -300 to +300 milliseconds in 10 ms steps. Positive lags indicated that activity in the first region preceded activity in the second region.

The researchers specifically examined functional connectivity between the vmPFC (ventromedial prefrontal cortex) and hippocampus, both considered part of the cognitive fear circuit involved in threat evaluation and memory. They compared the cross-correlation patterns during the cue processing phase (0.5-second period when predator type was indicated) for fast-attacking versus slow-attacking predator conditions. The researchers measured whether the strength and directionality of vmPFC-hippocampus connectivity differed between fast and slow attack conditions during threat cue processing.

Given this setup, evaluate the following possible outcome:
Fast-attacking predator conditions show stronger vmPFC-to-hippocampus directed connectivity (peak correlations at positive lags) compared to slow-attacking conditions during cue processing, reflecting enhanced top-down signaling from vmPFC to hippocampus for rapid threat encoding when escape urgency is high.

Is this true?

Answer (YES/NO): NO